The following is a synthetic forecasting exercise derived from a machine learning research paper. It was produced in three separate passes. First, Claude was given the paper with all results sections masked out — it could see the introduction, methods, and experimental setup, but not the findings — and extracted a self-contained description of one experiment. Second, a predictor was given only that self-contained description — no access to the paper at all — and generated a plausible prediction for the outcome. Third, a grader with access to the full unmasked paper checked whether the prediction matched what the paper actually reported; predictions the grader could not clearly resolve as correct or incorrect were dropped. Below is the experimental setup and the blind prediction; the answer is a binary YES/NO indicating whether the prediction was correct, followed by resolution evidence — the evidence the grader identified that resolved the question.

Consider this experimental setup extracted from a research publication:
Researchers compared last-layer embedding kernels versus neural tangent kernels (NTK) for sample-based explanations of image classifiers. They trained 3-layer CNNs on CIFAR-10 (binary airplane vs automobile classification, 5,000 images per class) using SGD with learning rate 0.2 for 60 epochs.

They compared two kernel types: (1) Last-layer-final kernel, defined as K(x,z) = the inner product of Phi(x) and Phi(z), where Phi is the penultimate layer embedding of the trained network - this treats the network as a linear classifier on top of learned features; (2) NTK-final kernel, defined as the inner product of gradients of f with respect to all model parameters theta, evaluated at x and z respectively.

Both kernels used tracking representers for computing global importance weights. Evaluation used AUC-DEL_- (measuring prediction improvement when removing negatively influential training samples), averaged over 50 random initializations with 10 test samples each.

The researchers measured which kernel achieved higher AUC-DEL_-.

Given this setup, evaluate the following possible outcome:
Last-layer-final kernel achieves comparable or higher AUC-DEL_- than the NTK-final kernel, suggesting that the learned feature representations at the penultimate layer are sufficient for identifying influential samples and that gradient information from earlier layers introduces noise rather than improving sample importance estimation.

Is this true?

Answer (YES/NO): NO